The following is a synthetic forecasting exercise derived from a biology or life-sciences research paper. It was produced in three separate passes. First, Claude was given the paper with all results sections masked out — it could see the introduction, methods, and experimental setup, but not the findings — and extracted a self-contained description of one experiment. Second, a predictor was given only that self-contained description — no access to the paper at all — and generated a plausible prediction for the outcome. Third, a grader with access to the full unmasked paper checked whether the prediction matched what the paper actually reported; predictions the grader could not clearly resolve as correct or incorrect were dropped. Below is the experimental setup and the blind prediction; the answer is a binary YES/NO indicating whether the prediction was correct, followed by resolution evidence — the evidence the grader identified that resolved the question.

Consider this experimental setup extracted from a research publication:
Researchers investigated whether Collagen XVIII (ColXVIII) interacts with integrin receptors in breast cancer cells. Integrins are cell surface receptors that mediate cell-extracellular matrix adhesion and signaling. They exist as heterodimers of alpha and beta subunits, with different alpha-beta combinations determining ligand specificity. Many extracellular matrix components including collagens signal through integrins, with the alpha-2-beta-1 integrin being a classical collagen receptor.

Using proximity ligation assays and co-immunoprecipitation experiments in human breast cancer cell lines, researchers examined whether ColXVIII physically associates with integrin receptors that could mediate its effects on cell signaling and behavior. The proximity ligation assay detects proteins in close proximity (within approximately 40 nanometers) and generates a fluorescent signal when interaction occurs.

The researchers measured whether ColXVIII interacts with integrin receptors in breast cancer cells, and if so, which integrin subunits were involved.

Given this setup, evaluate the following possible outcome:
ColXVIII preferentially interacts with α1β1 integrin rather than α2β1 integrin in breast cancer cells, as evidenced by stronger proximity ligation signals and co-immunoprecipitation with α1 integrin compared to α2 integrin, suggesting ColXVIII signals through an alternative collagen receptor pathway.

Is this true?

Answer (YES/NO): NO